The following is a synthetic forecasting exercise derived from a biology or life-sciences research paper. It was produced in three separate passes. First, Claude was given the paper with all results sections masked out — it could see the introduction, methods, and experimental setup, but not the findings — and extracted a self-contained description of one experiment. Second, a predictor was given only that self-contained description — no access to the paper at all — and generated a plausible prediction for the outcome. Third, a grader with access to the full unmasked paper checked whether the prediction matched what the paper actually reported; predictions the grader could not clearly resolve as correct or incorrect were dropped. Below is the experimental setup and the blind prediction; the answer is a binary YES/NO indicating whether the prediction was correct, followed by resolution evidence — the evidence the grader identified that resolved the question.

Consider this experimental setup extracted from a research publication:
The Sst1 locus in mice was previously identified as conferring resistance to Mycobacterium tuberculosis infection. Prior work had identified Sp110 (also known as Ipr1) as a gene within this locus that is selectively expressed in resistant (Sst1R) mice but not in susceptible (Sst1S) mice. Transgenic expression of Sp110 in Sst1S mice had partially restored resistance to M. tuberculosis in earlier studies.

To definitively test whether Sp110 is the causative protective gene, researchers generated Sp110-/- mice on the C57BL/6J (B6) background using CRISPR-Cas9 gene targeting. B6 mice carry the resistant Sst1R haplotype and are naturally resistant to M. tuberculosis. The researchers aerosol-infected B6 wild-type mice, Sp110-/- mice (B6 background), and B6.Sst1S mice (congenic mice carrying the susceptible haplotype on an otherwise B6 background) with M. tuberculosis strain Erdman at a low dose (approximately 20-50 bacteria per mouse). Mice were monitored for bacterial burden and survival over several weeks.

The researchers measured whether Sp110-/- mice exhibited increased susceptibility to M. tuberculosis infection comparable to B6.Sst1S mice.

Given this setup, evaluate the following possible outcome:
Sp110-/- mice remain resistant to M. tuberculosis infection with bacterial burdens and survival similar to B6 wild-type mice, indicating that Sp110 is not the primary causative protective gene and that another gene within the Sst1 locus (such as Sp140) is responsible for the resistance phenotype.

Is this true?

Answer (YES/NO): YES